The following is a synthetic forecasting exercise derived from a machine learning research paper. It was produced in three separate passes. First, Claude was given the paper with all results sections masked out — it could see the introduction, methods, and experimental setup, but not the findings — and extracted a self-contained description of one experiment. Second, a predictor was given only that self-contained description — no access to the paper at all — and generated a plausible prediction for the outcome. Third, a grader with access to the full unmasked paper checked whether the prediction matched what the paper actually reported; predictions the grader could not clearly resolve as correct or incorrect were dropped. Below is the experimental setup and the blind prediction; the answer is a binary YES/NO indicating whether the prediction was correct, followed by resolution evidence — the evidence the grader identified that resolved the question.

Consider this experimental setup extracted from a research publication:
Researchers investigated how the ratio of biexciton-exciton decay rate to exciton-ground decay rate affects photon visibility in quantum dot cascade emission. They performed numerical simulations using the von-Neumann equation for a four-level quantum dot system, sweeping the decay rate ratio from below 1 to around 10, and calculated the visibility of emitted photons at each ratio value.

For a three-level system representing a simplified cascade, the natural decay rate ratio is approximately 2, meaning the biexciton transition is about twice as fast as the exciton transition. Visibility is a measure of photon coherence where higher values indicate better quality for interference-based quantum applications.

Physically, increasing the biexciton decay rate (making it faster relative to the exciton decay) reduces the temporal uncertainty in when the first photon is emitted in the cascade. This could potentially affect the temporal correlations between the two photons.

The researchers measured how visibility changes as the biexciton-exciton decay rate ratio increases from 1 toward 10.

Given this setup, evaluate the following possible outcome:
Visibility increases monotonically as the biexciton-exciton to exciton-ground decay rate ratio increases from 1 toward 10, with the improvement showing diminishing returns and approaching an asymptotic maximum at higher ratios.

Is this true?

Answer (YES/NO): YES